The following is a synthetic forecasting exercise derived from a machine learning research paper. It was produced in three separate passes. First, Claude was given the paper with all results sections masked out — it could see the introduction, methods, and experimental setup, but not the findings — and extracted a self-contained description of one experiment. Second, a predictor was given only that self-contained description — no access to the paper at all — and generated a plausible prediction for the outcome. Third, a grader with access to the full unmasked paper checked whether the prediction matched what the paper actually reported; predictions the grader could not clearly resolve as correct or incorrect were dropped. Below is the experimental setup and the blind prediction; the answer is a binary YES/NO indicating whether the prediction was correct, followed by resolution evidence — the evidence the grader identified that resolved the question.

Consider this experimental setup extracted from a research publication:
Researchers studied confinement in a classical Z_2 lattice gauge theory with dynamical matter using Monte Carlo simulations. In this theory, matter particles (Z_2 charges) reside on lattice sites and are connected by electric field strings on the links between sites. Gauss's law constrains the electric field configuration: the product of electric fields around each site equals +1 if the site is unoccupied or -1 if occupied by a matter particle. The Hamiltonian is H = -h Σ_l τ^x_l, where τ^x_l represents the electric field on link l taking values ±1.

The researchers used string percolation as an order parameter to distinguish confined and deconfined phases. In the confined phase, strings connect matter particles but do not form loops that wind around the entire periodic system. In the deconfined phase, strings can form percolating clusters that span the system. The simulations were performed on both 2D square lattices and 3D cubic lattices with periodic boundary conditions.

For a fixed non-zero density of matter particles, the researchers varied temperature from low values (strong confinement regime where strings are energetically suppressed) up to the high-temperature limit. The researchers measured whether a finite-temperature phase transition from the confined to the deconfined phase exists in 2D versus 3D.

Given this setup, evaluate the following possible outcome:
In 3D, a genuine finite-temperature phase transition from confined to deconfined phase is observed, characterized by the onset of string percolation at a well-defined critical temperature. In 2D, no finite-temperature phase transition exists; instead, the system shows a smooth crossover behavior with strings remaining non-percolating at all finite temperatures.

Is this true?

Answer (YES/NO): YES